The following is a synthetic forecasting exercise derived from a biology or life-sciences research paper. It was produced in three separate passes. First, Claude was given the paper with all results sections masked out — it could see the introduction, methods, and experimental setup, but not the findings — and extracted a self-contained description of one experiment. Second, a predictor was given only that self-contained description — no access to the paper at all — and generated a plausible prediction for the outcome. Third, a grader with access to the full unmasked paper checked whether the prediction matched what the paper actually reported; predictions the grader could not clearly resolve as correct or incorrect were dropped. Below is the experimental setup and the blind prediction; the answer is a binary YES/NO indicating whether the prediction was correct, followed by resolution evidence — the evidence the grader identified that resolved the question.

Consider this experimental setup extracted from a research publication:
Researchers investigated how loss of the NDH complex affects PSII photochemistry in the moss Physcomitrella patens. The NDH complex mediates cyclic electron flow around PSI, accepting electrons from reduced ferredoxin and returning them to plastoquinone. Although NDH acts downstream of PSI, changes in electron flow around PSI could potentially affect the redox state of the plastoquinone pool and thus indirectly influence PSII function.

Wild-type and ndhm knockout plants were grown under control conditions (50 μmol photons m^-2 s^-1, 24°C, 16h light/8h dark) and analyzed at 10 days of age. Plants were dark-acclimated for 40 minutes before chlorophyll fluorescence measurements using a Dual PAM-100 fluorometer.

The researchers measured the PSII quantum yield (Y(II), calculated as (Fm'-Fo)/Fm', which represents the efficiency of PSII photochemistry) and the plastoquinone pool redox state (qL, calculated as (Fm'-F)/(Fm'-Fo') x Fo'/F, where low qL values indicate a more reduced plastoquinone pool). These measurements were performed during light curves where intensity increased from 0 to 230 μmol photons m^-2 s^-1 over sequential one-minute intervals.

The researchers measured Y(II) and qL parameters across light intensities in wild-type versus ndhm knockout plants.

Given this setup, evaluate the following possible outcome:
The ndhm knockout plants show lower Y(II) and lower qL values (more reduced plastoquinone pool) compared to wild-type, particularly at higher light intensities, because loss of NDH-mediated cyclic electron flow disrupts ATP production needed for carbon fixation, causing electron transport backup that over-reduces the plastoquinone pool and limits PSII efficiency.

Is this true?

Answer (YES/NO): NO